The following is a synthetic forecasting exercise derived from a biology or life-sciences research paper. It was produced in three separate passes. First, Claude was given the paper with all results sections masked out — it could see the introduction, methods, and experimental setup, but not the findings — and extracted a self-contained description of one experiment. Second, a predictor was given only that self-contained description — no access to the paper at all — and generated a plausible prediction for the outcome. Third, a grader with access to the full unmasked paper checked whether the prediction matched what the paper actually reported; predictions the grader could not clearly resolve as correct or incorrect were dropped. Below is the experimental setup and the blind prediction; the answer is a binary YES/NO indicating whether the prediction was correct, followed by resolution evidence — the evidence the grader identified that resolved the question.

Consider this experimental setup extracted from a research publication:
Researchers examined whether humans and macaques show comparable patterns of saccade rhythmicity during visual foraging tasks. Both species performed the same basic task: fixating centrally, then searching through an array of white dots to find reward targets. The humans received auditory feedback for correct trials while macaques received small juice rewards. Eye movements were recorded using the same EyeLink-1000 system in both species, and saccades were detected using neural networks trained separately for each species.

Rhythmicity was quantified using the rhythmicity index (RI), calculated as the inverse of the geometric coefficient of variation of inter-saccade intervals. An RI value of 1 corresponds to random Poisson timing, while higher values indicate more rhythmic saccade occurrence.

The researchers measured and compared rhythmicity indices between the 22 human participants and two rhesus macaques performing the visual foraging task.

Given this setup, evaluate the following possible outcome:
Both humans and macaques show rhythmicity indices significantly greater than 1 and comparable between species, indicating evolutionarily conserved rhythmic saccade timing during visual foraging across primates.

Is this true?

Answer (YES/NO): YES